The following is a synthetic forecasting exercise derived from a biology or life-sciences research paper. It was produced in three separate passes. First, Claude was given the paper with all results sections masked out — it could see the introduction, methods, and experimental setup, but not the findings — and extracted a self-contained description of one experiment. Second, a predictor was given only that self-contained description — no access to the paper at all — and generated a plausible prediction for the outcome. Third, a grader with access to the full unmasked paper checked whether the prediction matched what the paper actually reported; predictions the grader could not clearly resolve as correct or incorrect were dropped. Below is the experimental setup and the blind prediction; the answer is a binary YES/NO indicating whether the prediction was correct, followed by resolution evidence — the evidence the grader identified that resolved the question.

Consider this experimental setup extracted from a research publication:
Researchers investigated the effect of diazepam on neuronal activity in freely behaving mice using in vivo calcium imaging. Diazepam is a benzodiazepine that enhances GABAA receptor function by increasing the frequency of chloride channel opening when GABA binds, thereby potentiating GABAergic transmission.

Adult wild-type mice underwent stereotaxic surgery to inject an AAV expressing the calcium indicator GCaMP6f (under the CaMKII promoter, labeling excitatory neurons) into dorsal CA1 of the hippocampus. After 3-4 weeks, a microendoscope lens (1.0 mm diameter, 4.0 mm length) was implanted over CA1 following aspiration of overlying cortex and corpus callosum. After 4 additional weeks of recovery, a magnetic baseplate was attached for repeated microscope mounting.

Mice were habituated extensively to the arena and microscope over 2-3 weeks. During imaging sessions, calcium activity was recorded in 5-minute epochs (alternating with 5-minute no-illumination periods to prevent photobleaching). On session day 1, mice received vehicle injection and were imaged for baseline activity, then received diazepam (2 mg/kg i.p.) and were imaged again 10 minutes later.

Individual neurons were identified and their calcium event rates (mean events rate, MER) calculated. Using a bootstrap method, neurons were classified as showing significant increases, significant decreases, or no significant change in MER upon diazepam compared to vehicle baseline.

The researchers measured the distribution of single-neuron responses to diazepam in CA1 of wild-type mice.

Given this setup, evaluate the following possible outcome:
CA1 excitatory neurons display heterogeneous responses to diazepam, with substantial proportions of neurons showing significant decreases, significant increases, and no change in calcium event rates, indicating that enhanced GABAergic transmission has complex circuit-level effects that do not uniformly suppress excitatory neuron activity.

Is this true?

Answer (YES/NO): NO